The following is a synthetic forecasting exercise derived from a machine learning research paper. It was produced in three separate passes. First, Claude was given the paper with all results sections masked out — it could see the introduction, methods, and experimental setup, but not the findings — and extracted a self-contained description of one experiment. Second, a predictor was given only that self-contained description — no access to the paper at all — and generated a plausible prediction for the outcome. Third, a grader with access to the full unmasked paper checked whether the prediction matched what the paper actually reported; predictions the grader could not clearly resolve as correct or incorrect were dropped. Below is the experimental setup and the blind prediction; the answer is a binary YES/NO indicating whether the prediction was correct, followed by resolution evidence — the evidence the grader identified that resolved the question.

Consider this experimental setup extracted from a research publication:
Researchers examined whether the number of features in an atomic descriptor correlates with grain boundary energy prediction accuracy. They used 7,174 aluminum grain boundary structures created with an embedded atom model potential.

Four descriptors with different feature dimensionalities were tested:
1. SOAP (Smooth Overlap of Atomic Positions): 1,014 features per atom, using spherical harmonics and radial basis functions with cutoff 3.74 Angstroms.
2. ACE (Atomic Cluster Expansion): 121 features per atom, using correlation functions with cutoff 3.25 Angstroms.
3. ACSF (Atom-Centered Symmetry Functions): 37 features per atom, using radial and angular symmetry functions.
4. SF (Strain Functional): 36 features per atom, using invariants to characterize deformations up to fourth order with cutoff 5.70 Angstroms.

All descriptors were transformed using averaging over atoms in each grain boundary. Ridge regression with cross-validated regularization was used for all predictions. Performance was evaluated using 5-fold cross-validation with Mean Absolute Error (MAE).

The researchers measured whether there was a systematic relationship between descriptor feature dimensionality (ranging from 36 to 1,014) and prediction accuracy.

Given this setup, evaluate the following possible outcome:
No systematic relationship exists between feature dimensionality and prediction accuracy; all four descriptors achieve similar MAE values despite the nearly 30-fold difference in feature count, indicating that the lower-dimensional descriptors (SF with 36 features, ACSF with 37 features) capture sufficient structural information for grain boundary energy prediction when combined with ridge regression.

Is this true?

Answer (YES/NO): NO